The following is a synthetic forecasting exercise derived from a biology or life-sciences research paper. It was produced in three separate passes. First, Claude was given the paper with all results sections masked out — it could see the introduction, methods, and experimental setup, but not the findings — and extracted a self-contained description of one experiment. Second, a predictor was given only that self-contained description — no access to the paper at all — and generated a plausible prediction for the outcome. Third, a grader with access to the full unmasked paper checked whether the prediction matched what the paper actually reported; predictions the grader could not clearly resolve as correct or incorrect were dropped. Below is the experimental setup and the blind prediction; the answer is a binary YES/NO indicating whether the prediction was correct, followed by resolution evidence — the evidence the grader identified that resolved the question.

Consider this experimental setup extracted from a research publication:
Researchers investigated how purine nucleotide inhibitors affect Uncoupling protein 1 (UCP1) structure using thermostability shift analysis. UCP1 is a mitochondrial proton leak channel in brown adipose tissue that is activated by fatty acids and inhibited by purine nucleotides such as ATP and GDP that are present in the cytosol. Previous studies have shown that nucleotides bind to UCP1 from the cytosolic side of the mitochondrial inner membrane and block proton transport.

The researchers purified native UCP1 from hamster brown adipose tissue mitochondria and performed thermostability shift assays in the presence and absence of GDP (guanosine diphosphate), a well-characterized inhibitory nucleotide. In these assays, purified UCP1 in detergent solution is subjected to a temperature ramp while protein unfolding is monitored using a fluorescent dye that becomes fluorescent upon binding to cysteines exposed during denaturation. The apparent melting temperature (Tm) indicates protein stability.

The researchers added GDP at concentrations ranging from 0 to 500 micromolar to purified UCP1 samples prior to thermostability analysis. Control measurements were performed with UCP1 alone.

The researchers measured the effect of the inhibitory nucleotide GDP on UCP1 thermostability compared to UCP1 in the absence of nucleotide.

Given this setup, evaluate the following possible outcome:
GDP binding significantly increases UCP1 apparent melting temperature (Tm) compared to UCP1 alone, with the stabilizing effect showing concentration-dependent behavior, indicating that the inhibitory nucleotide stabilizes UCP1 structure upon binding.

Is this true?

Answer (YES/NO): YES